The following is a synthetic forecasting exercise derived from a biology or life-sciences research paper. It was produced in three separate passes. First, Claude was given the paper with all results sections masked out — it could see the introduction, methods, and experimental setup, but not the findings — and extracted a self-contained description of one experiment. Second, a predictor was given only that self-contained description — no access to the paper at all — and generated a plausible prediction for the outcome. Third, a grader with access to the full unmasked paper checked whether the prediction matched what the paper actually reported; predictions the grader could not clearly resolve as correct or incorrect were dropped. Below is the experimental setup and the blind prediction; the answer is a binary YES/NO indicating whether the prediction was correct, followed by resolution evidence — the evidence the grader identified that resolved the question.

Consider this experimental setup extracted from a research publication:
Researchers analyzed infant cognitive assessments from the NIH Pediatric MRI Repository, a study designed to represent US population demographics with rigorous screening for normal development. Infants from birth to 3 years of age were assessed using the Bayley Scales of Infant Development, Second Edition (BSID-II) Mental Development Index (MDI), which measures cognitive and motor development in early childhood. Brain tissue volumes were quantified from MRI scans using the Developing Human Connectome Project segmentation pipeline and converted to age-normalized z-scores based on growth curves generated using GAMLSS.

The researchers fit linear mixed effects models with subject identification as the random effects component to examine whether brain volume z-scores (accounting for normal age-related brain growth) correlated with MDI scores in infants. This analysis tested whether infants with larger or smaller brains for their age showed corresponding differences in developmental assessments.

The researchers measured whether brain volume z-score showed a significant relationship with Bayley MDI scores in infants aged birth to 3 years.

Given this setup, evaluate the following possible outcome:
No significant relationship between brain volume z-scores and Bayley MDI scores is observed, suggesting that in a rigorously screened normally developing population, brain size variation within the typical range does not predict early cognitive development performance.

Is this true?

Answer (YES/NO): YES